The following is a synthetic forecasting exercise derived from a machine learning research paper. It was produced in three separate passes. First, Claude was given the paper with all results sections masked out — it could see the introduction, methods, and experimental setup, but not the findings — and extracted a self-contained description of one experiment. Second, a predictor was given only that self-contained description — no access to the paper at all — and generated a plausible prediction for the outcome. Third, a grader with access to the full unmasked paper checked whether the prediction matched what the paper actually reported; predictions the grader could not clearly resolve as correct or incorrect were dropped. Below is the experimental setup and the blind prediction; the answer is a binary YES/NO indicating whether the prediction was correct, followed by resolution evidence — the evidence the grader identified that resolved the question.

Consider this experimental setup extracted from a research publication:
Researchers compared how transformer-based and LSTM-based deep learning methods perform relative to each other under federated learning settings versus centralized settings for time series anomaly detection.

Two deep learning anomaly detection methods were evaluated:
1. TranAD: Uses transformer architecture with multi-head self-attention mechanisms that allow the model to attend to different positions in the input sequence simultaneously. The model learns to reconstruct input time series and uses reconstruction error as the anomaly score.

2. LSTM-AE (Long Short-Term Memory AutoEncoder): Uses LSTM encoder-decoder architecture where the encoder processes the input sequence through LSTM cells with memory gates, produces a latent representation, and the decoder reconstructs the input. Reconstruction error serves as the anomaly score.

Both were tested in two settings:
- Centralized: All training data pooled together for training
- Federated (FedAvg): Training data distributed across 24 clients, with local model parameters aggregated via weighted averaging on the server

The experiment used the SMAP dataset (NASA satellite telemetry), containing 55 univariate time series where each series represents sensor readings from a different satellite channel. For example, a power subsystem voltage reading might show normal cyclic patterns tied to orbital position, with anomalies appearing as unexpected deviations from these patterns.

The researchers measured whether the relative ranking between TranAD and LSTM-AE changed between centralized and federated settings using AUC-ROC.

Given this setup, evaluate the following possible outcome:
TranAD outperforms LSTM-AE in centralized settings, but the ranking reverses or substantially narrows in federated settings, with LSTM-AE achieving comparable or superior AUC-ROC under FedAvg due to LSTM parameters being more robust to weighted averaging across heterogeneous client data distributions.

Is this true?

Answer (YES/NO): YES